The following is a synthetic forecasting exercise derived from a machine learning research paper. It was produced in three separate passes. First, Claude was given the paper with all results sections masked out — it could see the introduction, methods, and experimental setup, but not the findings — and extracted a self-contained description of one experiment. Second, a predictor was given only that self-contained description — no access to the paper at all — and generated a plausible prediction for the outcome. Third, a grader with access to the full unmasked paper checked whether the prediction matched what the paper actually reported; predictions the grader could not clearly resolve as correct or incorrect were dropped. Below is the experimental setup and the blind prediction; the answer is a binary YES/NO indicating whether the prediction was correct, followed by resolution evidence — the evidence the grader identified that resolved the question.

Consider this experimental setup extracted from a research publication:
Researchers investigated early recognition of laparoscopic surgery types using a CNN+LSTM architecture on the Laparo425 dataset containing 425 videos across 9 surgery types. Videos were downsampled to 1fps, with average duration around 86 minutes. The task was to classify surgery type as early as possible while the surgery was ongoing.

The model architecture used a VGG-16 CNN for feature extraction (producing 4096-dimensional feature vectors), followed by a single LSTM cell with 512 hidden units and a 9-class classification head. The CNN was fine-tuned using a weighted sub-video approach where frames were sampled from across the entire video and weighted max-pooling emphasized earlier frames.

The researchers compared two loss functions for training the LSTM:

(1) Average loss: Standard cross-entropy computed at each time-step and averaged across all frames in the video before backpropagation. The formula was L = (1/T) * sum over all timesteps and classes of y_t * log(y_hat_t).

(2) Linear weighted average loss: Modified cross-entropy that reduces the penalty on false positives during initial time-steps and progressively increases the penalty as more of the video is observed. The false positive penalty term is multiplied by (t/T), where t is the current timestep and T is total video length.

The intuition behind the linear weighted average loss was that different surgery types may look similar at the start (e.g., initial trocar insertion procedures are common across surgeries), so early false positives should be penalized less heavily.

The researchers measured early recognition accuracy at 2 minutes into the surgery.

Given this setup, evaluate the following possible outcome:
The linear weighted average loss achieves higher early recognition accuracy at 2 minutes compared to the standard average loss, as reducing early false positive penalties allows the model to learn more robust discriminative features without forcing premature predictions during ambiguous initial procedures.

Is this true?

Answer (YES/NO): NO